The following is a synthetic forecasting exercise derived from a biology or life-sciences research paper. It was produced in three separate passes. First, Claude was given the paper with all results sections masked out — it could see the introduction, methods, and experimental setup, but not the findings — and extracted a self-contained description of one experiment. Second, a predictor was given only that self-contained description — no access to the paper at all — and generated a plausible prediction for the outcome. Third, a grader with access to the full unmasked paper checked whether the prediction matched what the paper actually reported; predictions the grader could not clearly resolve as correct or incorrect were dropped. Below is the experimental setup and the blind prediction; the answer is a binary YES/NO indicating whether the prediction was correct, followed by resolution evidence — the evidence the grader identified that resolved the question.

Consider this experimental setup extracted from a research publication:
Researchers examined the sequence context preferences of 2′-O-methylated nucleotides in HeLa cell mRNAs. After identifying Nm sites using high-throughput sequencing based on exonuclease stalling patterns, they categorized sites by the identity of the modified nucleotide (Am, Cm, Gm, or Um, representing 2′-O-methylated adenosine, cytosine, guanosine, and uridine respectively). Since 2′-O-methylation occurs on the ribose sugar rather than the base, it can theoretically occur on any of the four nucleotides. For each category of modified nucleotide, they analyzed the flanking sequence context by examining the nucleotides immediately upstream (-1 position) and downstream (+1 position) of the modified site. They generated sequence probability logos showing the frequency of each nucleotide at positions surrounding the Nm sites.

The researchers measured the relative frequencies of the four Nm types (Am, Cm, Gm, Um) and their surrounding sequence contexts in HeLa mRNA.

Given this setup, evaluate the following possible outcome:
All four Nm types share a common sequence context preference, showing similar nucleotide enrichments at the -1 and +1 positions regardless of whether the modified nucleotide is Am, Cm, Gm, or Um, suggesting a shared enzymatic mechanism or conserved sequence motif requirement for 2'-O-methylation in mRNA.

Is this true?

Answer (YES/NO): NO